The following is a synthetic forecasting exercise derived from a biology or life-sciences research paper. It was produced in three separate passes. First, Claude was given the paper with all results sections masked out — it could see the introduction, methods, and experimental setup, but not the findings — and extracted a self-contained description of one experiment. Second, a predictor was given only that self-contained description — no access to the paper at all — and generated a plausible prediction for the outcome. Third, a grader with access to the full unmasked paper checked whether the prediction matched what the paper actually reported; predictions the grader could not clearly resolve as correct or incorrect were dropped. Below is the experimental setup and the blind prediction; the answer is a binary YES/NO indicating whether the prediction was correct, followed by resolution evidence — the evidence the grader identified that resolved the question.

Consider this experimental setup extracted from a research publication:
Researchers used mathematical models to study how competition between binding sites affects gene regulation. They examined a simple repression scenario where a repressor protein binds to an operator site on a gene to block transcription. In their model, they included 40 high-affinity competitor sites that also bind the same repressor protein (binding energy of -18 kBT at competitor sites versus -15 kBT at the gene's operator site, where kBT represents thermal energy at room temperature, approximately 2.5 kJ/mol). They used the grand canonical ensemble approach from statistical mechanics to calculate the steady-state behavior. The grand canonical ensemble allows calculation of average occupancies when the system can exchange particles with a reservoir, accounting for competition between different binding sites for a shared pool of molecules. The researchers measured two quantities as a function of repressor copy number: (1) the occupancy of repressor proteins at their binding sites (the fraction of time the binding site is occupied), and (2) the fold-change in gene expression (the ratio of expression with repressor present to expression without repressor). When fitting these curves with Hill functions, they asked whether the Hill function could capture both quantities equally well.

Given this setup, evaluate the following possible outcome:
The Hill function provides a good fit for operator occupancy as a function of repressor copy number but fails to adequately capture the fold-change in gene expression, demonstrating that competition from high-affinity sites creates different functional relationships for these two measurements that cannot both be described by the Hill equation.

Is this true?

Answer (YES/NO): YES